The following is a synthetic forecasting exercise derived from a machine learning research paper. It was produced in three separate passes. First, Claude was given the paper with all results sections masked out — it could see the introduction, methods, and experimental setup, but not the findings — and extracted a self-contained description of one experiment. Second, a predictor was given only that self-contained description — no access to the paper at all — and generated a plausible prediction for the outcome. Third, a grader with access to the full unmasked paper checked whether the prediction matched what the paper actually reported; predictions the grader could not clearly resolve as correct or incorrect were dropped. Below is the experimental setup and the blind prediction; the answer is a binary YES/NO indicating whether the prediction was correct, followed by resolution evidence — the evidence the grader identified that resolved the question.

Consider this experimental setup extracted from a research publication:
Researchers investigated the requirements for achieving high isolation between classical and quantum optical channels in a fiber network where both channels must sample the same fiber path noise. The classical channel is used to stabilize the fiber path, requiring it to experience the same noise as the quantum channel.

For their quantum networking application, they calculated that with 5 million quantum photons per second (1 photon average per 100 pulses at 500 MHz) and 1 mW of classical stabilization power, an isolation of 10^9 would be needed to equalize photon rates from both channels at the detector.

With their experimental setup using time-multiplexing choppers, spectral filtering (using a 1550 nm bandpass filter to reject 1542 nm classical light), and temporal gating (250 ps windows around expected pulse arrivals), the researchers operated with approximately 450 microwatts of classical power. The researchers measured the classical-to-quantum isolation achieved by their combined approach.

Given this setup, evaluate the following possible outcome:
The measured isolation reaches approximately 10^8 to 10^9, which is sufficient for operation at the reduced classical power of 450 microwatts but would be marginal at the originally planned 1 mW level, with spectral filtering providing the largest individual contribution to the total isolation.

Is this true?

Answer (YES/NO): NO